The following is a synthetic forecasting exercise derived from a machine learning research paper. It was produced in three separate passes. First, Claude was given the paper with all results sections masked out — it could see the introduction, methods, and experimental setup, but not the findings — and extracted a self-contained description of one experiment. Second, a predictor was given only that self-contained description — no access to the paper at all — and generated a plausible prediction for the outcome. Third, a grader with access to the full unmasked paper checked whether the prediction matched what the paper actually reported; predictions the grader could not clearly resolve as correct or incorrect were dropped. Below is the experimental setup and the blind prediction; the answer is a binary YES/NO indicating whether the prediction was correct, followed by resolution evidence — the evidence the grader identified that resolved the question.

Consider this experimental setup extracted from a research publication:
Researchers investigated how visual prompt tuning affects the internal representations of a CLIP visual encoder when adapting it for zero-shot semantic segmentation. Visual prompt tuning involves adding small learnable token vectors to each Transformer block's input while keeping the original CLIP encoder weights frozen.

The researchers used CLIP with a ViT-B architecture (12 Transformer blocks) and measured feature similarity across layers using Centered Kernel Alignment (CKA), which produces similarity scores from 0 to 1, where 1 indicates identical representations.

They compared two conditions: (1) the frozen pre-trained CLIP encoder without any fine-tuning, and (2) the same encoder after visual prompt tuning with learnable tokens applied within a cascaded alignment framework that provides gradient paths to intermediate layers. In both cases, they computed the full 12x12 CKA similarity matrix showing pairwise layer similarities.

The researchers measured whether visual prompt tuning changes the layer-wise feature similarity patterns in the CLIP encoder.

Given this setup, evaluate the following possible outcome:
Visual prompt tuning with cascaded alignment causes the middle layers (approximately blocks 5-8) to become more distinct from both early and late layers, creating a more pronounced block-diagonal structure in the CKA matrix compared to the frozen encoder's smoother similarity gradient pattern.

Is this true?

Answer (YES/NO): NO